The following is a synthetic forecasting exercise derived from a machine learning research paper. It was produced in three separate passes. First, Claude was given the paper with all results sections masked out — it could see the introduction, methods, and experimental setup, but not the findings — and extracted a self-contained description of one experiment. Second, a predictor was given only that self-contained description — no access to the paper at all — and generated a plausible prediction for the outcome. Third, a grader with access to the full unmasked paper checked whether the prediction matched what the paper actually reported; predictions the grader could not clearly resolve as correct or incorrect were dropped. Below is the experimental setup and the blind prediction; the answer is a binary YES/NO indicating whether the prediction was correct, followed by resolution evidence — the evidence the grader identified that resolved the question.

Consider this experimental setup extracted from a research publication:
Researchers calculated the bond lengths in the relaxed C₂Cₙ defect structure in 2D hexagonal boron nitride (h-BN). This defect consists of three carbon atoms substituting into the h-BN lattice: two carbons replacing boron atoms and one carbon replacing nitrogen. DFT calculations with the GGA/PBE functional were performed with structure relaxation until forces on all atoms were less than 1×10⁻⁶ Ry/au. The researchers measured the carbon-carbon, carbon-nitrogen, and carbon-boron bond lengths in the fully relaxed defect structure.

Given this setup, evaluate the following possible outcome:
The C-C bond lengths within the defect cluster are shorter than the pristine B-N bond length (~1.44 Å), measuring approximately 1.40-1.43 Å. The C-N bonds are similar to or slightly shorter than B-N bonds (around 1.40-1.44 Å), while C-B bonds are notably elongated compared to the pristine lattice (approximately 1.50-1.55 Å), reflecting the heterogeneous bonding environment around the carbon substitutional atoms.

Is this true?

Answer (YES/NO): YES